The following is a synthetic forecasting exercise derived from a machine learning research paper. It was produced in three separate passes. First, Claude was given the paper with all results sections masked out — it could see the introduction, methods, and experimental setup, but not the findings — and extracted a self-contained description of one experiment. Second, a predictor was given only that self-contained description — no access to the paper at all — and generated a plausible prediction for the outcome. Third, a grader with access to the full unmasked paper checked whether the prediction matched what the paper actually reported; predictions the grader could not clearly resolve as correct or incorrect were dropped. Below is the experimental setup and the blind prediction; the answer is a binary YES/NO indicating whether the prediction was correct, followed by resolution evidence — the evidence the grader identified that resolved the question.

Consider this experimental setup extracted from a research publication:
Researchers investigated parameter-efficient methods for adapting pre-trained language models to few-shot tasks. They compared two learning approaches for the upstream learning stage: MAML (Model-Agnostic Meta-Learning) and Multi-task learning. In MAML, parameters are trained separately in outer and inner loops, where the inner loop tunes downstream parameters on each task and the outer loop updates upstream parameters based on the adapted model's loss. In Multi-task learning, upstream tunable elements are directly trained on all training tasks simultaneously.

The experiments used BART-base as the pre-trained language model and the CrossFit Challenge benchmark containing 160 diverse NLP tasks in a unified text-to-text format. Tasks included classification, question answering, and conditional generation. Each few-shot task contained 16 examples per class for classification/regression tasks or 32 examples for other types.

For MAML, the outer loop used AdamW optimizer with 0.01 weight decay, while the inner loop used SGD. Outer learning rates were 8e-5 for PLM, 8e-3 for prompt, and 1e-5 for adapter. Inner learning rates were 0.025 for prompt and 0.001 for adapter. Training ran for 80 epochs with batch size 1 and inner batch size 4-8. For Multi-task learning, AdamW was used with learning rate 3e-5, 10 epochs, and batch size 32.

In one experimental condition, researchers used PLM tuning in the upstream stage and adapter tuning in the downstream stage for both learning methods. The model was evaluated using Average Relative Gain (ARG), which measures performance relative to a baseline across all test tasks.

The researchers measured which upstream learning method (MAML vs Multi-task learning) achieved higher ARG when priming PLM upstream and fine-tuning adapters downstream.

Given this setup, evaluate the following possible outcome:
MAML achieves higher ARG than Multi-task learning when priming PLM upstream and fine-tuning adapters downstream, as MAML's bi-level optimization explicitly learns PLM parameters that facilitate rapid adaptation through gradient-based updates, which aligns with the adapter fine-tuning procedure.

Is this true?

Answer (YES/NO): NO